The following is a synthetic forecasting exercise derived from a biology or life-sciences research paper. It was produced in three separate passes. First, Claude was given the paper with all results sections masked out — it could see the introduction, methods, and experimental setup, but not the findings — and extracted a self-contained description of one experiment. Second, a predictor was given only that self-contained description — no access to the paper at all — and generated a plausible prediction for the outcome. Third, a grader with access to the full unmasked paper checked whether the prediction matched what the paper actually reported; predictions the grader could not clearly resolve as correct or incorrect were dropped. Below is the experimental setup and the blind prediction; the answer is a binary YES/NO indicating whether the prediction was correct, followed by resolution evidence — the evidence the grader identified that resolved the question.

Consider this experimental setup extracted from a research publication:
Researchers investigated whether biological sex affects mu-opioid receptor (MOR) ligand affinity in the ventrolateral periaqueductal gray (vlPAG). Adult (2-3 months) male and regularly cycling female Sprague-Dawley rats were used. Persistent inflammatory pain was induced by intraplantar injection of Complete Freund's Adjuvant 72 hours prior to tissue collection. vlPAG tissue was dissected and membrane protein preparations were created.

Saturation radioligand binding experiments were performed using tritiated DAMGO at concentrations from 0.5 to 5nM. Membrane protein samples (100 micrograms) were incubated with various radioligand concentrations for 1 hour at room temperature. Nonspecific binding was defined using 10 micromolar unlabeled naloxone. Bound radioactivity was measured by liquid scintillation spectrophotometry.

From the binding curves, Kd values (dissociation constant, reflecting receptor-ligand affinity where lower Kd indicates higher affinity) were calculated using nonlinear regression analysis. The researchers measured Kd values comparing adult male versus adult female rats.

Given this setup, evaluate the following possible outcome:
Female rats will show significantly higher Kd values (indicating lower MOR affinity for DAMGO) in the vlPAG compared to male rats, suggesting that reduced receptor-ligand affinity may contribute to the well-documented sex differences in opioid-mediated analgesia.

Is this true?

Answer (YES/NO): NO